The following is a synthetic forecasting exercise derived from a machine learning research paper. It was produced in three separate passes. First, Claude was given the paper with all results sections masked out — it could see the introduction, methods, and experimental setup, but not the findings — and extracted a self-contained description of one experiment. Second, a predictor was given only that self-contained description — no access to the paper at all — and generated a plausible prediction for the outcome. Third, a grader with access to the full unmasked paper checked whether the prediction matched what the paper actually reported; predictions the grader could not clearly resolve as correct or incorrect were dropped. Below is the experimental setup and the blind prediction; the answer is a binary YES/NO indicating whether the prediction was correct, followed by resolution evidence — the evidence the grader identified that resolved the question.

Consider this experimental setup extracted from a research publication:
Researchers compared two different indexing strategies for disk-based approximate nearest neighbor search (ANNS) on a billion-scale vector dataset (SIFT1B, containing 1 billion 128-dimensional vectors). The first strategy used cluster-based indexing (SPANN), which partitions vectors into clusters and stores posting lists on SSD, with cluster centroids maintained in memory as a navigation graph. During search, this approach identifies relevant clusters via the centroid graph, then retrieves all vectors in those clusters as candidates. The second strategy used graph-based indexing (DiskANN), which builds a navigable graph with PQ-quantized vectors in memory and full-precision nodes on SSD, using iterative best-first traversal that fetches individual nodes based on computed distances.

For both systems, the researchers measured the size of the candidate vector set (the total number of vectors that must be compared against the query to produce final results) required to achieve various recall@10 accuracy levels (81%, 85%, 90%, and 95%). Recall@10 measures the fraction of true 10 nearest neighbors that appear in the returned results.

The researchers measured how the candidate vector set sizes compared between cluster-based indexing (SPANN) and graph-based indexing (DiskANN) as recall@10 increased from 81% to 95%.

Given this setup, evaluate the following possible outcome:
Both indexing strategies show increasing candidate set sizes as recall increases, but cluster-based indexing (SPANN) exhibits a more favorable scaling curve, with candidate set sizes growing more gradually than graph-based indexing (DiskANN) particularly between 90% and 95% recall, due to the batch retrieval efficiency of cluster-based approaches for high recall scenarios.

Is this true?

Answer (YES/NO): NO